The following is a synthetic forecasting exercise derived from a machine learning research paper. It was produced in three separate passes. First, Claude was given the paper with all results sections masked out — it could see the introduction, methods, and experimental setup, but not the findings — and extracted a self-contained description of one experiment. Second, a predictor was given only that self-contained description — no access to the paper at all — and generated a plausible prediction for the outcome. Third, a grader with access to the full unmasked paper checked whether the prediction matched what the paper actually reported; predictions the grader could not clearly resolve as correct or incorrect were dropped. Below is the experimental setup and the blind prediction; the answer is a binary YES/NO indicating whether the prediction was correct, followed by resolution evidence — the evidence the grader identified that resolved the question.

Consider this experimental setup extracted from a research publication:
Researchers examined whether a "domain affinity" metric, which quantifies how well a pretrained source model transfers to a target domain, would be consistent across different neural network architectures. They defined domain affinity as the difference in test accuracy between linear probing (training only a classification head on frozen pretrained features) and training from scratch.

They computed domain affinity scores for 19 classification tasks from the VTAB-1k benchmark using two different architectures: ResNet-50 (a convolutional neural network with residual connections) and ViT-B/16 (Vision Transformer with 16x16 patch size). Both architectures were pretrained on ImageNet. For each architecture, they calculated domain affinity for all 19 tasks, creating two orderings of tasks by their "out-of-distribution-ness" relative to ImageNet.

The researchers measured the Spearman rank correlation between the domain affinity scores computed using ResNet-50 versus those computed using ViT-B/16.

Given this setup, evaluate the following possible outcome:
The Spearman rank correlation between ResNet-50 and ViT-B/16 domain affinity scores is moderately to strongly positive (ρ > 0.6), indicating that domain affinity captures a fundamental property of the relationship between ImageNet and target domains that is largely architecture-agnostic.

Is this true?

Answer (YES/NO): YES